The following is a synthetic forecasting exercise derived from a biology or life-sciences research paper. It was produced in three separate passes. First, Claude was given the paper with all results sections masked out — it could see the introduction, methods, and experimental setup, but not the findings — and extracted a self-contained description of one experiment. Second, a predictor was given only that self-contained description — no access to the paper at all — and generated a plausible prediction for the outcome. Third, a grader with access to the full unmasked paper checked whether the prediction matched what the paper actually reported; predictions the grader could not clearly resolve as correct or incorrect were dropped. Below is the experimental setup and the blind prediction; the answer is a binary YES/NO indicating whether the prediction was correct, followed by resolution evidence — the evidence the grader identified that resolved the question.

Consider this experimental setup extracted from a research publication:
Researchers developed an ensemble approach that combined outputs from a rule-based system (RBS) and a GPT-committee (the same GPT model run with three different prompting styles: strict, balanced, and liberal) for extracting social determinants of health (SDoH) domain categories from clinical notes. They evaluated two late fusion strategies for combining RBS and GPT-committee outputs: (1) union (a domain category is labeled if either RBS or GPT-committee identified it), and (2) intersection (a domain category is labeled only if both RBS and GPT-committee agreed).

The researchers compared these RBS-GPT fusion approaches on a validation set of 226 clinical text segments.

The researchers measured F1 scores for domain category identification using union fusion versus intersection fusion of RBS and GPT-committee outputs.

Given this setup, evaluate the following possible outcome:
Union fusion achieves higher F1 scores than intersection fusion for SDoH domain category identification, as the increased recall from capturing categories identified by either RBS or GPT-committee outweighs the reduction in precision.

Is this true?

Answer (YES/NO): YES